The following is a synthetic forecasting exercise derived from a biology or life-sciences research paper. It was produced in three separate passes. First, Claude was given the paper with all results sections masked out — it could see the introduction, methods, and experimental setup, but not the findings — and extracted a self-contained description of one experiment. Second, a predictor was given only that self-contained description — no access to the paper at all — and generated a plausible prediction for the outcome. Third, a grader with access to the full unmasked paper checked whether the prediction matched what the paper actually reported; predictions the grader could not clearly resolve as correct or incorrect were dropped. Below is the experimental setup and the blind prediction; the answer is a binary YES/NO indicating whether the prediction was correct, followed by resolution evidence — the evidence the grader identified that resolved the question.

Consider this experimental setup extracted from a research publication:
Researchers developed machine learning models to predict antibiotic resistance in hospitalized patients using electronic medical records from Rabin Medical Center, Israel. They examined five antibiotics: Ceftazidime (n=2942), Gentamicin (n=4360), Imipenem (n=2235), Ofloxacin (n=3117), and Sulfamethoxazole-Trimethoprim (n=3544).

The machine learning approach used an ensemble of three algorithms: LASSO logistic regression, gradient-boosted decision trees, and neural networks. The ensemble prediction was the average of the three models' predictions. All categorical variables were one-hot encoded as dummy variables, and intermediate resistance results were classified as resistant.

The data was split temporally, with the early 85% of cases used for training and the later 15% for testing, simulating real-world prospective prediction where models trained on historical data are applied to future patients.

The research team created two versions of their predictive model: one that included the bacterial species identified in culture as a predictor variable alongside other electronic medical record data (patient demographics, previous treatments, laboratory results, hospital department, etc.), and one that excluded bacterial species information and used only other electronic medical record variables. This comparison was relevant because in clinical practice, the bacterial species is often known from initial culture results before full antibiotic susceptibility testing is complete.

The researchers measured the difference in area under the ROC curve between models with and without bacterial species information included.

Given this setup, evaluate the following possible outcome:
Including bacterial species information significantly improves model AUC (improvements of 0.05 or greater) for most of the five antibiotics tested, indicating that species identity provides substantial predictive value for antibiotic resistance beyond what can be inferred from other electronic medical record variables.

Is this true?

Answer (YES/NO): YES